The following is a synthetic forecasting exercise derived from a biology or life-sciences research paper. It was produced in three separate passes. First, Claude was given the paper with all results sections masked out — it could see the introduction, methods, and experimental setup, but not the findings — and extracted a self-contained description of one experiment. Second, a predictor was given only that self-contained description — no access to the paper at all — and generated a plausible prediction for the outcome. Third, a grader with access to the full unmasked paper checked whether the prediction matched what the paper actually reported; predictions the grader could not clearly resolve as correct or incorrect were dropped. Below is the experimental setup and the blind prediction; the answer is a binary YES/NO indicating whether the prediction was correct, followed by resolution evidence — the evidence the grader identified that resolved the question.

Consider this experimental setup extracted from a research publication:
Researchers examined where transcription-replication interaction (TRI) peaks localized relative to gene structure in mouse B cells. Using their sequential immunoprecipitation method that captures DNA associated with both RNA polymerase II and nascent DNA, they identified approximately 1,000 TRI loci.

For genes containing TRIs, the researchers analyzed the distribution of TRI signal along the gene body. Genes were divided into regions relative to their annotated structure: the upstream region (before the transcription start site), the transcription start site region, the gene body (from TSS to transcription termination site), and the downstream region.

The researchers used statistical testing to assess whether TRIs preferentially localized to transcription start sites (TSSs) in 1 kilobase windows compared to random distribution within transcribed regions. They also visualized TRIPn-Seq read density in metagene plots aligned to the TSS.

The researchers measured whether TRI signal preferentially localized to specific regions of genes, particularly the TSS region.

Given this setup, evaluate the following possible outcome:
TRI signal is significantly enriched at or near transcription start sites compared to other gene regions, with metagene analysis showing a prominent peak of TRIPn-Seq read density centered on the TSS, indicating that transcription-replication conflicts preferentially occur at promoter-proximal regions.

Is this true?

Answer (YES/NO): NO